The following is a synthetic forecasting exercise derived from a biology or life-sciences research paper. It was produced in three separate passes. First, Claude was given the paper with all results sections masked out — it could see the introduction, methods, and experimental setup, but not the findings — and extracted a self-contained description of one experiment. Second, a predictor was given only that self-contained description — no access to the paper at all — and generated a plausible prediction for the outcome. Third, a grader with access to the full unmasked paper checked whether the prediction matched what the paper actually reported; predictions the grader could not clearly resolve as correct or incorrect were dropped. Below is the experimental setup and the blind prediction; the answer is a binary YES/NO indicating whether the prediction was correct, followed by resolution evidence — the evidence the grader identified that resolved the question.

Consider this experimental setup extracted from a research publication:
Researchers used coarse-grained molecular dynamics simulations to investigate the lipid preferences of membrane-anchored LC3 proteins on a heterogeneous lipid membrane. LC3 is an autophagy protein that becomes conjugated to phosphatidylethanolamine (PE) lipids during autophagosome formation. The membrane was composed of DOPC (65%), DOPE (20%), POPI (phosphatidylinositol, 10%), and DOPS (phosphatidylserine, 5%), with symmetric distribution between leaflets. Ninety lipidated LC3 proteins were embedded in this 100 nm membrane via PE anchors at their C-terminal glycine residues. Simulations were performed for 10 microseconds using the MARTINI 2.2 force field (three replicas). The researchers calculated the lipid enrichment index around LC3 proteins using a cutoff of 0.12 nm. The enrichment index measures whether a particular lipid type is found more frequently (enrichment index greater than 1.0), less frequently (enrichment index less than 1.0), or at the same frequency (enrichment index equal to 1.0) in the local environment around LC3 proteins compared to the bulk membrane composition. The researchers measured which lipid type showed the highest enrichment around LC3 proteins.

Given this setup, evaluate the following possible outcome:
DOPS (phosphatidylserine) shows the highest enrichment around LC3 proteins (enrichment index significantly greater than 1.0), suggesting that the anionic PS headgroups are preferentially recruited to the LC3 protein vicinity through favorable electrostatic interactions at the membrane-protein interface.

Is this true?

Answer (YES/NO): NO